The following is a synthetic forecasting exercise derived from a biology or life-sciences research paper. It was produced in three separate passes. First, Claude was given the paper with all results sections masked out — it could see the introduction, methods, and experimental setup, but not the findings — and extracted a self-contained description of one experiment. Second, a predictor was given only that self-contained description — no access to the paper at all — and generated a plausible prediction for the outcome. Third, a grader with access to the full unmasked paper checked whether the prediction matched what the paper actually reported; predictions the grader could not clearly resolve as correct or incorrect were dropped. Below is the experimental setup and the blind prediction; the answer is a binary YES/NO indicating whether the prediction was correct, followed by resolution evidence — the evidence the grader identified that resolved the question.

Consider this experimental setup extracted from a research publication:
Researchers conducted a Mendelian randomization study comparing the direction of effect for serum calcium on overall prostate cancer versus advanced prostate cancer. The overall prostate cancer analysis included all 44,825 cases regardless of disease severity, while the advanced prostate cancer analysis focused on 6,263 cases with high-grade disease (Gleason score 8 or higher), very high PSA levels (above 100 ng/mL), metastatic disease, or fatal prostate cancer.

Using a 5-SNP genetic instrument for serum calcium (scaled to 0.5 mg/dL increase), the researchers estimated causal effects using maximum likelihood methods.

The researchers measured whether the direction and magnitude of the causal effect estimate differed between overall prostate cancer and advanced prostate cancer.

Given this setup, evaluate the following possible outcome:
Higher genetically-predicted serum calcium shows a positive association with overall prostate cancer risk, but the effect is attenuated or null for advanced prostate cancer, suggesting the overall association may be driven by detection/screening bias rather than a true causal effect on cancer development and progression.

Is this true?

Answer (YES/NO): NO